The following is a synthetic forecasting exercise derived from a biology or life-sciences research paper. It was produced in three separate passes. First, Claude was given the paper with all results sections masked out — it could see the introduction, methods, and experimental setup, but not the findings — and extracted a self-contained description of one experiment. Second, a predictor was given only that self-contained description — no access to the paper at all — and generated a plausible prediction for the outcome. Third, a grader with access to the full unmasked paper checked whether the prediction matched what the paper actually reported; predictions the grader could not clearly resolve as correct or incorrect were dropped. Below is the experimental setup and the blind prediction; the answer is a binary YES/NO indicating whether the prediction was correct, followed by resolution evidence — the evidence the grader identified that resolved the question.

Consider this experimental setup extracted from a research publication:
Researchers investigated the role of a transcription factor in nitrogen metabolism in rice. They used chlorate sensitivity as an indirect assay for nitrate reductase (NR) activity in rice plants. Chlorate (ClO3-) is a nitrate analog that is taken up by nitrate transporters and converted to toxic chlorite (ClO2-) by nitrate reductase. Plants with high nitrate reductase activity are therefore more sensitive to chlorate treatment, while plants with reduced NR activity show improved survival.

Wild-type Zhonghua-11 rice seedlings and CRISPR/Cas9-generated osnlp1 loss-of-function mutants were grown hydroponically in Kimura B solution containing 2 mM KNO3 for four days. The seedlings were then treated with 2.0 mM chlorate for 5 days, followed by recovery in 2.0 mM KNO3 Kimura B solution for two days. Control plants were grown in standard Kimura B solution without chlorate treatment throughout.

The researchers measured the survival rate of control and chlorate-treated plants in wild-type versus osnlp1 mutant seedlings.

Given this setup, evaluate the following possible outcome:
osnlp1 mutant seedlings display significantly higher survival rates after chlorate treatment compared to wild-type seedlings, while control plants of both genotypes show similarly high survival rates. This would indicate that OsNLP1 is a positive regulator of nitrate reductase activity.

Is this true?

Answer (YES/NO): YES